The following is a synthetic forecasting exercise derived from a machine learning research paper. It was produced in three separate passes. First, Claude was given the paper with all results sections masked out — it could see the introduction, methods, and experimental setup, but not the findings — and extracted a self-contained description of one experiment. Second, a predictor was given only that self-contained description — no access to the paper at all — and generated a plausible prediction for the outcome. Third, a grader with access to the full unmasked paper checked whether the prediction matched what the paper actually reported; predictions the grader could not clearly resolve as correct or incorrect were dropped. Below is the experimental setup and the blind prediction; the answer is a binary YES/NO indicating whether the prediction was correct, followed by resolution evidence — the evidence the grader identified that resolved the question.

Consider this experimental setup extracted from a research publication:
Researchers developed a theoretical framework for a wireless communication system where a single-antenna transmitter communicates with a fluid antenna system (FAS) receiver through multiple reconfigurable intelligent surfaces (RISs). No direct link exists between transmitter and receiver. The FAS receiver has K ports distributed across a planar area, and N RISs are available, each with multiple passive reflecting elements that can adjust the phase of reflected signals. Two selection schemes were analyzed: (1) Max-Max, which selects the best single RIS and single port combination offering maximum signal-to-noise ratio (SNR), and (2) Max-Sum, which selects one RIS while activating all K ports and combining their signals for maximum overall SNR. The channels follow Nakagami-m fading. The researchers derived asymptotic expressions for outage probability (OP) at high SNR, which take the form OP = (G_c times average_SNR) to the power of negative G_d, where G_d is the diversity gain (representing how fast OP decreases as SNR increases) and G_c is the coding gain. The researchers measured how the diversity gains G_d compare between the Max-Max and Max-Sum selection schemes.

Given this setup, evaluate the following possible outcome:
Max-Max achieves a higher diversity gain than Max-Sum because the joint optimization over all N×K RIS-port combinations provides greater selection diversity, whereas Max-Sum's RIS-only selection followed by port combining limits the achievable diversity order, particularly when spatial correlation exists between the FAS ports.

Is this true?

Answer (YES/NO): NO